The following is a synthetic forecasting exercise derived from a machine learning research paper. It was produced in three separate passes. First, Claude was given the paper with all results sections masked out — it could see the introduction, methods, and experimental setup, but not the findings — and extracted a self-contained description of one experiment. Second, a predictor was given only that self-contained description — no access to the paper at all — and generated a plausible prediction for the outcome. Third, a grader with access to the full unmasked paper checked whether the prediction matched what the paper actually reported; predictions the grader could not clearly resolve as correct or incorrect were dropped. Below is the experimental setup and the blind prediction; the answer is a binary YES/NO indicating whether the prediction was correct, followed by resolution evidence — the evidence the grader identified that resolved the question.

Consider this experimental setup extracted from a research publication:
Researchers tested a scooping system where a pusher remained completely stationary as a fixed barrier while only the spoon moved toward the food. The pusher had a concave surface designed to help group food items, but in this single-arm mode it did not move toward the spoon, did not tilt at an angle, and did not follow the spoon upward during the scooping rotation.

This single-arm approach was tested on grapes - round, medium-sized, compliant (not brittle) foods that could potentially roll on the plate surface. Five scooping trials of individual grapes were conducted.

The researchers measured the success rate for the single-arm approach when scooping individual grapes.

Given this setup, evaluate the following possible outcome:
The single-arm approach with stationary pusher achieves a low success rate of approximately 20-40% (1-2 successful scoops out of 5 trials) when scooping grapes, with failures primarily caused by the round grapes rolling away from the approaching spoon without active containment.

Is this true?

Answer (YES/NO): NO